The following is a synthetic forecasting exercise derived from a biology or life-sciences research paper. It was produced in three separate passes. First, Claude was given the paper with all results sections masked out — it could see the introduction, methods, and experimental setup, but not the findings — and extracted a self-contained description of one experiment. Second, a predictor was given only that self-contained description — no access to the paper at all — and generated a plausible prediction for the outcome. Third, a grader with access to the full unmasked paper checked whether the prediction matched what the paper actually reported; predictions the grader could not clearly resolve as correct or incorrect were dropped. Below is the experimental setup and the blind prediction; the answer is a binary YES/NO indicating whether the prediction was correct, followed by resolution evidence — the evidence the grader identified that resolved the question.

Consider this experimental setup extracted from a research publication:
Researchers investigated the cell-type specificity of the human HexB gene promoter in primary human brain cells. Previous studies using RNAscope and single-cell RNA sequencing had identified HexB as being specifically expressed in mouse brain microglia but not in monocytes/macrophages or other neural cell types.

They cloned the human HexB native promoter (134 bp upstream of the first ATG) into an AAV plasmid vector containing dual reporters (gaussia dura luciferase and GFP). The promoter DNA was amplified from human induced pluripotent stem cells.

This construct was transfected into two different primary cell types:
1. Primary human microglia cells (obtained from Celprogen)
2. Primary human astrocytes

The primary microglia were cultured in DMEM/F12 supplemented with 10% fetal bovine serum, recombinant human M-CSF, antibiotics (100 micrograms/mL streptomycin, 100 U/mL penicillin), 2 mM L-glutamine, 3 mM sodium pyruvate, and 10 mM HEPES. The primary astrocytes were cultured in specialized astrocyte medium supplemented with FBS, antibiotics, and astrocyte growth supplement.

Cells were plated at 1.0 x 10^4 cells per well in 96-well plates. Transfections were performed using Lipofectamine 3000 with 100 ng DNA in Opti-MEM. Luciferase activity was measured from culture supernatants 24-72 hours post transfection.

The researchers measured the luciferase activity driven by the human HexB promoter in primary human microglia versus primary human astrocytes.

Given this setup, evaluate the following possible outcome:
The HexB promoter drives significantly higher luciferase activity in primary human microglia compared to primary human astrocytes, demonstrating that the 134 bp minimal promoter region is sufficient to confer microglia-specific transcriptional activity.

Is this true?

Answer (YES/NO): YES